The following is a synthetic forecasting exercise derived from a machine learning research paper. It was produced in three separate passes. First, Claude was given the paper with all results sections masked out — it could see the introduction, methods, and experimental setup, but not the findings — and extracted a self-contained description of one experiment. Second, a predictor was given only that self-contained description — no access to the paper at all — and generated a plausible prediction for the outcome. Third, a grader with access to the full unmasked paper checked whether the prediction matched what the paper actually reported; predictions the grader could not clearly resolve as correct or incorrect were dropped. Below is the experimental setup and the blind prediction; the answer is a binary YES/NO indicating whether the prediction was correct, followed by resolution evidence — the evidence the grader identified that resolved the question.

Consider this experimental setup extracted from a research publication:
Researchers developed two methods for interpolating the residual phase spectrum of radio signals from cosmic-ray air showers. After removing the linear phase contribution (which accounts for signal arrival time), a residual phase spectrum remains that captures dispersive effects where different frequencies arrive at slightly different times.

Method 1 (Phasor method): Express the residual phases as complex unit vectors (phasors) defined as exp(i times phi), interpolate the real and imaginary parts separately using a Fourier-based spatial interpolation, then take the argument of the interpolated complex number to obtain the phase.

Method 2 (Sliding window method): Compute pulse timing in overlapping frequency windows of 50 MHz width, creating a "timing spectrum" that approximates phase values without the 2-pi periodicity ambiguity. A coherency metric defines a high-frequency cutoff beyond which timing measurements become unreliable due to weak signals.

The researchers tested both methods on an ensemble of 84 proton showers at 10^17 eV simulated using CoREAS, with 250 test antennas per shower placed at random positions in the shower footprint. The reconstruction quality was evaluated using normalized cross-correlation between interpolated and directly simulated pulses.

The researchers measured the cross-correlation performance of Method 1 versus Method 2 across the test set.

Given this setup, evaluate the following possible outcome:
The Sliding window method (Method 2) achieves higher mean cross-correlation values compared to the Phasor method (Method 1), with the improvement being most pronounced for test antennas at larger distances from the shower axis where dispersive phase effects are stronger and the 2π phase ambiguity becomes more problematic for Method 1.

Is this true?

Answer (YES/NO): NO